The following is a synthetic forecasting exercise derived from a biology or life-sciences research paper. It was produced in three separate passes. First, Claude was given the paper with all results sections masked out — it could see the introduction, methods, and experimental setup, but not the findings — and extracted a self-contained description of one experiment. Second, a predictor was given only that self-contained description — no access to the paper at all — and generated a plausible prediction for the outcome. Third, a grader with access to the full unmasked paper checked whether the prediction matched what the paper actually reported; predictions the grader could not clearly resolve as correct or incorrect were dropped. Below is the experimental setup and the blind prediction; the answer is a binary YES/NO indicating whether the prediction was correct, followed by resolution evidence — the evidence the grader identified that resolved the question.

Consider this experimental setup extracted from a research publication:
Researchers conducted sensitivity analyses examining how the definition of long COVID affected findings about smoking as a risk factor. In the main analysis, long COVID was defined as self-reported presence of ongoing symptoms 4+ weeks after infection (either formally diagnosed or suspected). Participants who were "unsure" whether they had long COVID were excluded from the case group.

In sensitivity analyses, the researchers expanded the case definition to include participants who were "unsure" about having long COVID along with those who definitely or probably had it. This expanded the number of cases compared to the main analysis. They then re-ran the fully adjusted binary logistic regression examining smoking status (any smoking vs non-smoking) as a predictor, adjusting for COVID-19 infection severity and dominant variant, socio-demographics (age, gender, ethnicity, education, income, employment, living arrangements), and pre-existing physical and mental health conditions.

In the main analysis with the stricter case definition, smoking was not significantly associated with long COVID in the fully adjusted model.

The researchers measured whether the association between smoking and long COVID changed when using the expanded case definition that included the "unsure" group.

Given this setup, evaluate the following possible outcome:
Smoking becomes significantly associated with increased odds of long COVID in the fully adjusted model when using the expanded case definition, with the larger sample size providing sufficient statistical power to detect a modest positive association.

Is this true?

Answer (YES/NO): YES